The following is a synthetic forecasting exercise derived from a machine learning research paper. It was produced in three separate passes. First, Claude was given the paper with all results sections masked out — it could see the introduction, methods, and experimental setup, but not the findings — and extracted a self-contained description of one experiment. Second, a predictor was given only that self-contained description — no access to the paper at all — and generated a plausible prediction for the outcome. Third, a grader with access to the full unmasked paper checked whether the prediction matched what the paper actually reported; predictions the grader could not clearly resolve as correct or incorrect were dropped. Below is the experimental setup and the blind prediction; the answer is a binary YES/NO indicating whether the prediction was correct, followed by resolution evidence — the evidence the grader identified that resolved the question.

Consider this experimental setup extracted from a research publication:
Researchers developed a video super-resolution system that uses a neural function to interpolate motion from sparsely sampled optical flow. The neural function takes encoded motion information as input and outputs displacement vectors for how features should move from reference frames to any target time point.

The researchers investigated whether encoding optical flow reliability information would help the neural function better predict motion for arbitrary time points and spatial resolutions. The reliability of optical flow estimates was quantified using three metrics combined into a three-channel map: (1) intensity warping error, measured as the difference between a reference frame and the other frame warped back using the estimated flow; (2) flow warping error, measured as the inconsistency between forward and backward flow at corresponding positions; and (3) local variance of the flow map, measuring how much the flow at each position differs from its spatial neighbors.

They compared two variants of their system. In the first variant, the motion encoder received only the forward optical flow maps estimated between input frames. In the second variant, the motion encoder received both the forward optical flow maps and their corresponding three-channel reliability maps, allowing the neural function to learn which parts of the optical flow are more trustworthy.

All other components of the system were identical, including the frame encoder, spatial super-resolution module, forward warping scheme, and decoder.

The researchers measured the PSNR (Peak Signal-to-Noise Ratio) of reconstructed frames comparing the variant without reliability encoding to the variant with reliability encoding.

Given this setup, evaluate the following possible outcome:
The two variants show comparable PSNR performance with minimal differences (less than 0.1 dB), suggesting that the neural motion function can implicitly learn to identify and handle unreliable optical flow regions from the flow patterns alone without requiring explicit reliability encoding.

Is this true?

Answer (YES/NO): NO